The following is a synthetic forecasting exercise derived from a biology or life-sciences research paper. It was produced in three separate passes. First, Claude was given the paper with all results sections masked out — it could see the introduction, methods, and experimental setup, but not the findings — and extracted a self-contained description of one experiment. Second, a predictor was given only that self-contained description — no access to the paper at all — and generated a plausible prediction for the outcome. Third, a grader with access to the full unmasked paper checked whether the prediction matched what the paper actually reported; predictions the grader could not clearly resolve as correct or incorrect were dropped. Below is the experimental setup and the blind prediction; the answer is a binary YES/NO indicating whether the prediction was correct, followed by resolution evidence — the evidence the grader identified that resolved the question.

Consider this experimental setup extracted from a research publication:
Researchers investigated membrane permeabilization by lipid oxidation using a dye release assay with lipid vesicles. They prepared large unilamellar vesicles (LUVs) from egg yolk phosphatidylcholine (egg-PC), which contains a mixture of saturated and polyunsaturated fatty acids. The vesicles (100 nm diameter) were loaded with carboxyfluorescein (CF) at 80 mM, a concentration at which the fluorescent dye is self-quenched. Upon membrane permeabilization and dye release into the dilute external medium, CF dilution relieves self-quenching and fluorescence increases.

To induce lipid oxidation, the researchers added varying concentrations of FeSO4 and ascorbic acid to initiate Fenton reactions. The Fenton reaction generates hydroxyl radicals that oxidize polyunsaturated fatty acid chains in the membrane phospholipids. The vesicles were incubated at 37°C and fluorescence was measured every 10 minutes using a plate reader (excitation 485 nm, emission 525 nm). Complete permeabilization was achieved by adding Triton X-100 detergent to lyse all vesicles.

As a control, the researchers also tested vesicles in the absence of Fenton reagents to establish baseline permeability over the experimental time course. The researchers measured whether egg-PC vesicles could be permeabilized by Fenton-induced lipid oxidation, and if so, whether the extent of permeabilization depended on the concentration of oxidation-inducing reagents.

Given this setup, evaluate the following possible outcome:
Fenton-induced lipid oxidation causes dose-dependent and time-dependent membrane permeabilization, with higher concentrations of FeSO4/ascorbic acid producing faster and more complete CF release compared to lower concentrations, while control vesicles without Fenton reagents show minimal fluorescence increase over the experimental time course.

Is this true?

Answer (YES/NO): YES